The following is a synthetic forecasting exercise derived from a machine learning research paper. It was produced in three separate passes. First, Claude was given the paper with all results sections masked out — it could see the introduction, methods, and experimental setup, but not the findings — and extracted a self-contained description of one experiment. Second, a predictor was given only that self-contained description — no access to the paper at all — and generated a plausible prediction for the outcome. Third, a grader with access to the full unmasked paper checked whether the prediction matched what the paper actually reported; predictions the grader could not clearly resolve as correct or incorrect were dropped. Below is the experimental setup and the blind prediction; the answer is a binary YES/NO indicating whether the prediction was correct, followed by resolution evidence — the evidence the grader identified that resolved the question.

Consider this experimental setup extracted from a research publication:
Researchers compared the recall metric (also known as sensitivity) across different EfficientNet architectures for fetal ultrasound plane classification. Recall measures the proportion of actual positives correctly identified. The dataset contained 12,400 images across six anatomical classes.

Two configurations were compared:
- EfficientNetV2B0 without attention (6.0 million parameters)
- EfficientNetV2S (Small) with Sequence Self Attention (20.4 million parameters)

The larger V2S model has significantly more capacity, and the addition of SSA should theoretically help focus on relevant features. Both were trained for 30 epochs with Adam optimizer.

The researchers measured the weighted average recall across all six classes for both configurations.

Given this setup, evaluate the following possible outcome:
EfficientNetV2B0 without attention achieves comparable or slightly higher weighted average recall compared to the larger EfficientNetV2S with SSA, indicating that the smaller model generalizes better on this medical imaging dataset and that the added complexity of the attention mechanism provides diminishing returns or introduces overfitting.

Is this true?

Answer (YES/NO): YES